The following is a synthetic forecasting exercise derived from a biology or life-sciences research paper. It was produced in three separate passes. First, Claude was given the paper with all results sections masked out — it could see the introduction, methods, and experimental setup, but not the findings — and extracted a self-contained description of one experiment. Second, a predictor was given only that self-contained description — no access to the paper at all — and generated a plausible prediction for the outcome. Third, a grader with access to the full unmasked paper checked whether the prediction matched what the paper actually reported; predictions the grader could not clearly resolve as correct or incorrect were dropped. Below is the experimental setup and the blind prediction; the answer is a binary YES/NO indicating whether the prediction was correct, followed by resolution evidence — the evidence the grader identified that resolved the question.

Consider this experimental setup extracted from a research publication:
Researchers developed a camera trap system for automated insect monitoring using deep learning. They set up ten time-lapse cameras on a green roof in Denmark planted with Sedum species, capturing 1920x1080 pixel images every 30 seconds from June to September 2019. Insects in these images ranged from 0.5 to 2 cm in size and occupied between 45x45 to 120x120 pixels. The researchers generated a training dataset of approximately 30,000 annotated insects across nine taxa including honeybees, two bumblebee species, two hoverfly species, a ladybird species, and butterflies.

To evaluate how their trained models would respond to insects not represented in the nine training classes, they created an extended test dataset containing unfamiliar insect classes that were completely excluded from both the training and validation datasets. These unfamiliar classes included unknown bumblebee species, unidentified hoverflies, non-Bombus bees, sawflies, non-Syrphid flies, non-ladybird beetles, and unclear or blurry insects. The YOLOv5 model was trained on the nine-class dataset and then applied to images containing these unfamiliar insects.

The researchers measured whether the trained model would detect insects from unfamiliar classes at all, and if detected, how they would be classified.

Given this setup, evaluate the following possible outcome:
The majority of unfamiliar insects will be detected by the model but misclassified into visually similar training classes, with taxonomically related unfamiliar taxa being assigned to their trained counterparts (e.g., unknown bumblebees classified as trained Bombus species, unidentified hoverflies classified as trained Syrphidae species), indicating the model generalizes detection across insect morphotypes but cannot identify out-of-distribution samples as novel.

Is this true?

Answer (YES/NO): YES